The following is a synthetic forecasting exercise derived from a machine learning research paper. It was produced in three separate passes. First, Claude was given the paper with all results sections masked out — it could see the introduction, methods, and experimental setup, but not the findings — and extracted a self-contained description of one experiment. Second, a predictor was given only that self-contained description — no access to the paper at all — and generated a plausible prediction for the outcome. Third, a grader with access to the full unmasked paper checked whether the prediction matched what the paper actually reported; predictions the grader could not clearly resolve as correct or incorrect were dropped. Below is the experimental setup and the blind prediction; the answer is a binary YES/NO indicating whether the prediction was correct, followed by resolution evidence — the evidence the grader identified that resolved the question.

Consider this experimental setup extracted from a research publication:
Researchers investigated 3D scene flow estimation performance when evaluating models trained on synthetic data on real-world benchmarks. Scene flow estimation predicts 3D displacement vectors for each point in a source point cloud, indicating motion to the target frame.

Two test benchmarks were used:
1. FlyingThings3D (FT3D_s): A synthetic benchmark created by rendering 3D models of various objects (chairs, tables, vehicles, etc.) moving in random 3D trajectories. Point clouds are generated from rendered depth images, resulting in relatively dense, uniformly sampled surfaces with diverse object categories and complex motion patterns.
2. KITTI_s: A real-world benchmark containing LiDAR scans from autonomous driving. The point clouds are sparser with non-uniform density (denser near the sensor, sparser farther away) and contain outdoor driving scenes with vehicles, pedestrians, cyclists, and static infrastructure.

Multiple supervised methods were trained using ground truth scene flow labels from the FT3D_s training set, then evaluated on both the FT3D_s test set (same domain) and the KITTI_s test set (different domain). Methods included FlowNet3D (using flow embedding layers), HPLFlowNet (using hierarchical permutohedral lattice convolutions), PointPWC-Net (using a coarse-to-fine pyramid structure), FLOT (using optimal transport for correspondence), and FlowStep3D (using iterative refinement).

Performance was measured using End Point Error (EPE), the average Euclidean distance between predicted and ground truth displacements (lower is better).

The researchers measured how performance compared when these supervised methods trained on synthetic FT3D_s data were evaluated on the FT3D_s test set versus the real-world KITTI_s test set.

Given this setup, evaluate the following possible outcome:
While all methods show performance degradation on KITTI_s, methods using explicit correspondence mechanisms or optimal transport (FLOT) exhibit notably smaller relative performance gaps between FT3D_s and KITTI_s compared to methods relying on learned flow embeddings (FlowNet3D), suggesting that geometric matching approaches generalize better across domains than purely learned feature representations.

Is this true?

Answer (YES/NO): YES